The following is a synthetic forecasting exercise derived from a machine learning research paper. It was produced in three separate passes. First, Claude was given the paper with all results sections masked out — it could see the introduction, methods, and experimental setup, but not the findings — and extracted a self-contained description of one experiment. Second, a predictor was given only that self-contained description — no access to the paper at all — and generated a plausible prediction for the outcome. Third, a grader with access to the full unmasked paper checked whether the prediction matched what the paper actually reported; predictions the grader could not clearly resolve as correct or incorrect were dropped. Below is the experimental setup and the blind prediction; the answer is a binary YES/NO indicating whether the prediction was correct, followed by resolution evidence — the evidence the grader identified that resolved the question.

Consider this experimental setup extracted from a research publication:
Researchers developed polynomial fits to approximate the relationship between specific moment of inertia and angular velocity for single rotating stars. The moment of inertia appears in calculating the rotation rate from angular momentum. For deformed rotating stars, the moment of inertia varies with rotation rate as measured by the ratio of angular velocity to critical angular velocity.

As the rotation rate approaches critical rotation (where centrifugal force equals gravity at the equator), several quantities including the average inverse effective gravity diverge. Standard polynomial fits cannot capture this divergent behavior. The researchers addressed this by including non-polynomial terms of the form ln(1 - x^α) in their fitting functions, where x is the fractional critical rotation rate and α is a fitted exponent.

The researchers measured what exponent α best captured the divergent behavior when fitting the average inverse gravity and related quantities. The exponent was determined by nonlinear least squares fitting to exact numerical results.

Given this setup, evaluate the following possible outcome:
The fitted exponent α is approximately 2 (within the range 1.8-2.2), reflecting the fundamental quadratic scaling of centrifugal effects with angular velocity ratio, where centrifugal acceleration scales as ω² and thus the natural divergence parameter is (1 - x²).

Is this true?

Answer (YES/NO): NO